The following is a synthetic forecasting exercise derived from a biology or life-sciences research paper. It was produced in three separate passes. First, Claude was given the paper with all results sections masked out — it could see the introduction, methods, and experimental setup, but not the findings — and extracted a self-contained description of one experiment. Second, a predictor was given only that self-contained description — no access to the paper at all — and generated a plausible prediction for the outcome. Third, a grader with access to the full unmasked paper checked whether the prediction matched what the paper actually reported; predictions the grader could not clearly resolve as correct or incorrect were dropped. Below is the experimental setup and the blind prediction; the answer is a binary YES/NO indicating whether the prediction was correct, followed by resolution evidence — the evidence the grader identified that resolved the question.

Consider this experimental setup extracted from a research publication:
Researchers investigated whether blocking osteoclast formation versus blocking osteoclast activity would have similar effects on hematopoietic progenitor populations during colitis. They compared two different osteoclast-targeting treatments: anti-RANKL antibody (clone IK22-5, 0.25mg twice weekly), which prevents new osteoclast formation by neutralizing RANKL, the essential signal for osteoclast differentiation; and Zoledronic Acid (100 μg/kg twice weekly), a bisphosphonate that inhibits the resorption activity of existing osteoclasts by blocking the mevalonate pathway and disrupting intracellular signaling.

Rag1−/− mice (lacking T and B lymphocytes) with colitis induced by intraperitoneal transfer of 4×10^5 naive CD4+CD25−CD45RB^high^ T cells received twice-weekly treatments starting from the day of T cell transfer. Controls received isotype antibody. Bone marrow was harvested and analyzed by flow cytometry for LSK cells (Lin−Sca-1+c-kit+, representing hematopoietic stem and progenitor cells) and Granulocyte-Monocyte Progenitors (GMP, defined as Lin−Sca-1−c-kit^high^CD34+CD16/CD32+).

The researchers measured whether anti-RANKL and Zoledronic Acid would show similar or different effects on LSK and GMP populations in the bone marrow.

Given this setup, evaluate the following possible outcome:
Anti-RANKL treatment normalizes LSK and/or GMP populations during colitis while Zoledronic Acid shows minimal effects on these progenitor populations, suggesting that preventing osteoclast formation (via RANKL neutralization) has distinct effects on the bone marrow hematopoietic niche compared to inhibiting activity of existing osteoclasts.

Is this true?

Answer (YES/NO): NO